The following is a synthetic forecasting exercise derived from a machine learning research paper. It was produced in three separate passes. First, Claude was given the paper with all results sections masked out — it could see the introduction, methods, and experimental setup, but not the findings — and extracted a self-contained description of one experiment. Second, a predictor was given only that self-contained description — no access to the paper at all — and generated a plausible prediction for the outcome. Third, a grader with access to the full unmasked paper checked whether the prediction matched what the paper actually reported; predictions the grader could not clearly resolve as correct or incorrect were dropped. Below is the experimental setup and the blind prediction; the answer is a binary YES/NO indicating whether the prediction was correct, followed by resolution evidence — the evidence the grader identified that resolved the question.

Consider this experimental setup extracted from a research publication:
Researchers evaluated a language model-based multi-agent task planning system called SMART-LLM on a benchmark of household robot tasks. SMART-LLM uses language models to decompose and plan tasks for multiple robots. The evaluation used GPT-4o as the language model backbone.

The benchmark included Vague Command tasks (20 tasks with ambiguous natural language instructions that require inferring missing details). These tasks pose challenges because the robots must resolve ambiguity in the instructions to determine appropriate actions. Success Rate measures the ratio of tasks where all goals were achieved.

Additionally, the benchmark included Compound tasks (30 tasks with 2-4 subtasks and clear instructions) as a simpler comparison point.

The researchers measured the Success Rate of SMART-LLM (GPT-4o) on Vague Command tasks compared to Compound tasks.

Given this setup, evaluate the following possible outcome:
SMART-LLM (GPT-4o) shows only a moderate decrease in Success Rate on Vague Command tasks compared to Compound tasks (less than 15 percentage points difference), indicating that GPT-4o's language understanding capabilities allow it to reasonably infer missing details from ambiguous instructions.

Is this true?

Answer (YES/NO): NO